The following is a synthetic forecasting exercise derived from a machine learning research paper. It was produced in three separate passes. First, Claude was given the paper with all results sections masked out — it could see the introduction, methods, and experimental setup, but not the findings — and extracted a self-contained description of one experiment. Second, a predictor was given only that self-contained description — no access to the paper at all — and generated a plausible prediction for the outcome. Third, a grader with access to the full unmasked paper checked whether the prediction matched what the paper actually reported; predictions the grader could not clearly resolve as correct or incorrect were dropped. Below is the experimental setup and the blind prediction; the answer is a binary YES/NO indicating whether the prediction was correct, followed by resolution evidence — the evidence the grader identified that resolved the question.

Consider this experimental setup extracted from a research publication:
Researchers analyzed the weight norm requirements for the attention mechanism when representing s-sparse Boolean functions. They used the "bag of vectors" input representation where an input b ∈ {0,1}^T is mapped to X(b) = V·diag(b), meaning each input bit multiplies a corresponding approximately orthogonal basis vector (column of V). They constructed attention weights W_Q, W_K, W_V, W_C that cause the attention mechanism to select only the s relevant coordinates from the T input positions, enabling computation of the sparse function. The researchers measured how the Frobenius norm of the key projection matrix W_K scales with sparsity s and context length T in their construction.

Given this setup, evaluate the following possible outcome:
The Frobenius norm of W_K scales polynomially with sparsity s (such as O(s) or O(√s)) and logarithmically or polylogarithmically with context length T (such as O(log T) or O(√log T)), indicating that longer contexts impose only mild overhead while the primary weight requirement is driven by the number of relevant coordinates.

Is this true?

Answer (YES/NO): NO